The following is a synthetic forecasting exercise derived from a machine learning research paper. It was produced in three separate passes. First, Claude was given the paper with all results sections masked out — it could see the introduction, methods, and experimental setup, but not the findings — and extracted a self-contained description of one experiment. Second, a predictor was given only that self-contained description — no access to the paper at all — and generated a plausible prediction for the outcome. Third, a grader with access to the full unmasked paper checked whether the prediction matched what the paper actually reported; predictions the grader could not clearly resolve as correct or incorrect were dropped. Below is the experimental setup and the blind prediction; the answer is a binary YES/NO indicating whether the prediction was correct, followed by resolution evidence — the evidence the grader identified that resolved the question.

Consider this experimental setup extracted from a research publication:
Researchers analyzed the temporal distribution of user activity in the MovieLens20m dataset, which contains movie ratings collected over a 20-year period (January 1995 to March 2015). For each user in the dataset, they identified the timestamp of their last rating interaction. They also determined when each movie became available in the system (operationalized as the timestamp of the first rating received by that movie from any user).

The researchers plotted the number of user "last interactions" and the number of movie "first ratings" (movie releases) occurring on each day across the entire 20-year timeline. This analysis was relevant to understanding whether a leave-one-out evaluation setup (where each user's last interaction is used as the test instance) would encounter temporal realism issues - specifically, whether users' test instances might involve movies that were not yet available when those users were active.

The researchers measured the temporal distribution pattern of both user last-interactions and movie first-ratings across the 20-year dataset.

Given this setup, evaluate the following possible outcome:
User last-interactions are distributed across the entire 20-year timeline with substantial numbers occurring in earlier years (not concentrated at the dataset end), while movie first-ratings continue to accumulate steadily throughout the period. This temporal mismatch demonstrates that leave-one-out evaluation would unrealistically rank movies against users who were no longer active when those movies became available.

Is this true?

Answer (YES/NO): YES